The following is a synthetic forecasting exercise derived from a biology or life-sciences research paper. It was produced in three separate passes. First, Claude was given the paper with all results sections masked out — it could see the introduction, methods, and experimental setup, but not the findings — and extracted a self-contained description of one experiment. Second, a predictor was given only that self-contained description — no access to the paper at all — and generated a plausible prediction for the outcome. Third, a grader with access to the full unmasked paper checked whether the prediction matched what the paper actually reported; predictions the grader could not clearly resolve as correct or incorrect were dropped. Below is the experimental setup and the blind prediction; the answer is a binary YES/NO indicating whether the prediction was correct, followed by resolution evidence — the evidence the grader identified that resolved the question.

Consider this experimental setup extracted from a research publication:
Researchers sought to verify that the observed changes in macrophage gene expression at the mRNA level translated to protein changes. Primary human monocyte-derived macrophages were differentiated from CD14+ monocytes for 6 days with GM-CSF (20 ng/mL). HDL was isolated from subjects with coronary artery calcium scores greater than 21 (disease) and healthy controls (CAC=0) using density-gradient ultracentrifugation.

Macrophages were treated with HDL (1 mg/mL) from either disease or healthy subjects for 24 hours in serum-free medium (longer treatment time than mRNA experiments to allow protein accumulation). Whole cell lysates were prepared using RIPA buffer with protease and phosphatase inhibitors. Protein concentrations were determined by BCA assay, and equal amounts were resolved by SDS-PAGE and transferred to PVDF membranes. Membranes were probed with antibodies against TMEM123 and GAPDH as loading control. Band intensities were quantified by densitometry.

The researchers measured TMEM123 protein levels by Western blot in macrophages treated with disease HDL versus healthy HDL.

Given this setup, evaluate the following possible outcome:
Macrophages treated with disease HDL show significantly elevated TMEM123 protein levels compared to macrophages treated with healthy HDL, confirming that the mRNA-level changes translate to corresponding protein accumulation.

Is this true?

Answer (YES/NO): NO